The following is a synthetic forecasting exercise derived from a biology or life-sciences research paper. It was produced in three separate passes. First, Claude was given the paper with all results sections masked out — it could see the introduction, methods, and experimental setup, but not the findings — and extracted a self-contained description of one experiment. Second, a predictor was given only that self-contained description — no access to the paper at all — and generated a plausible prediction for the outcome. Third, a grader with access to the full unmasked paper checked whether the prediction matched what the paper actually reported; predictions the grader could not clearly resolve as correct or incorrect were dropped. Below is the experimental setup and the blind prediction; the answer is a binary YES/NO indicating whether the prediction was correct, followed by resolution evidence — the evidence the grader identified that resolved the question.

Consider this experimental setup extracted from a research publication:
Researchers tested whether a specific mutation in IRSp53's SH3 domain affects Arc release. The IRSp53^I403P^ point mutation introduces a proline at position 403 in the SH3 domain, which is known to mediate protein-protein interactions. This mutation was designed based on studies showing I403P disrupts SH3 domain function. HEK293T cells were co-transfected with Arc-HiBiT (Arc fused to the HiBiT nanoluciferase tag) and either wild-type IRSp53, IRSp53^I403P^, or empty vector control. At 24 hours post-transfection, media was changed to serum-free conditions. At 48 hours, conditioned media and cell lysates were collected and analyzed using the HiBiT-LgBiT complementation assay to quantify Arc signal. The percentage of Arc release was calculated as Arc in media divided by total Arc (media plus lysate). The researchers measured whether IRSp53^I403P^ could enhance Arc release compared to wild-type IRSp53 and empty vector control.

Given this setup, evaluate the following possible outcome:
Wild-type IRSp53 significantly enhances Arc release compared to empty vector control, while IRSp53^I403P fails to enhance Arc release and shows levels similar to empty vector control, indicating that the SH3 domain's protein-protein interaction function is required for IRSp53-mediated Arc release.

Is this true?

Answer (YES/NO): YES